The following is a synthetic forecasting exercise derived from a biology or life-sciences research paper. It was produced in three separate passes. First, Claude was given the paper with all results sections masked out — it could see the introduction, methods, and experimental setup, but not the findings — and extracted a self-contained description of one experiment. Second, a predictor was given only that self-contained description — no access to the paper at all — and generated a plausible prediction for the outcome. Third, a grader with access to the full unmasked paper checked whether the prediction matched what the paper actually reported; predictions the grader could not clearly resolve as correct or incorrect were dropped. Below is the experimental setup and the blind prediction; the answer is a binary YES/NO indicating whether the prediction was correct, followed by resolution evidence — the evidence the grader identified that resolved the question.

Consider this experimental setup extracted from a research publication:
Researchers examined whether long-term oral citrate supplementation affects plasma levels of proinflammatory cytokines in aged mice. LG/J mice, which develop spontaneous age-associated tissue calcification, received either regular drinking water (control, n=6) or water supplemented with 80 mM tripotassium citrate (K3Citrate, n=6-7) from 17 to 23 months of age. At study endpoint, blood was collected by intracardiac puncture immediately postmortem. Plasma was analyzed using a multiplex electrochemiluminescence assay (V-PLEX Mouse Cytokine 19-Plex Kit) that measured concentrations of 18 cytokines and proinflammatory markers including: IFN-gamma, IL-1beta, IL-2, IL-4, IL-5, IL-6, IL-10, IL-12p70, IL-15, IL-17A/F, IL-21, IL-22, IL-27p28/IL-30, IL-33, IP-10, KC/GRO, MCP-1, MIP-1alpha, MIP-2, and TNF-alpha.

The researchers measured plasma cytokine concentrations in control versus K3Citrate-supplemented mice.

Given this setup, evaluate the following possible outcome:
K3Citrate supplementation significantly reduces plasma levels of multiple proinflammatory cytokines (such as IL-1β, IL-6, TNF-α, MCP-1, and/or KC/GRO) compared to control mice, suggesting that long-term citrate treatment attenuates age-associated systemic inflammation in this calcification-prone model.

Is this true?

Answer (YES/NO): NO